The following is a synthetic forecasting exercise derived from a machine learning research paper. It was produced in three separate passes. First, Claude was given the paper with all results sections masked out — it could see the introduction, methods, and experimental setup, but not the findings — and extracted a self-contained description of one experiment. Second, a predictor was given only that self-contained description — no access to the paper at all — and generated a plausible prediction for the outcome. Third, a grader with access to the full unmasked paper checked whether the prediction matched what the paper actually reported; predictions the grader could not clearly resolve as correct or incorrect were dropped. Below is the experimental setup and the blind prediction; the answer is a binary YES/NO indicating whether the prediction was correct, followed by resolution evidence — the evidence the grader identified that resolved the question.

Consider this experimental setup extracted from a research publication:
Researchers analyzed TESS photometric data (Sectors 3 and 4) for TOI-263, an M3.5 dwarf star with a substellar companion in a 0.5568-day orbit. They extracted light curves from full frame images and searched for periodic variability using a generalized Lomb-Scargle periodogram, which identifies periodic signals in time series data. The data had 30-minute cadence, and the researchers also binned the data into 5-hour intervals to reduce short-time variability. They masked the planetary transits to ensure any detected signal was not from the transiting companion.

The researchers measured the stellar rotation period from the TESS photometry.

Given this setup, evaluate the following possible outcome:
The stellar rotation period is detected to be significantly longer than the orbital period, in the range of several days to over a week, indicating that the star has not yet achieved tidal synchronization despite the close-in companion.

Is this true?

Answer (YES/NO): NO